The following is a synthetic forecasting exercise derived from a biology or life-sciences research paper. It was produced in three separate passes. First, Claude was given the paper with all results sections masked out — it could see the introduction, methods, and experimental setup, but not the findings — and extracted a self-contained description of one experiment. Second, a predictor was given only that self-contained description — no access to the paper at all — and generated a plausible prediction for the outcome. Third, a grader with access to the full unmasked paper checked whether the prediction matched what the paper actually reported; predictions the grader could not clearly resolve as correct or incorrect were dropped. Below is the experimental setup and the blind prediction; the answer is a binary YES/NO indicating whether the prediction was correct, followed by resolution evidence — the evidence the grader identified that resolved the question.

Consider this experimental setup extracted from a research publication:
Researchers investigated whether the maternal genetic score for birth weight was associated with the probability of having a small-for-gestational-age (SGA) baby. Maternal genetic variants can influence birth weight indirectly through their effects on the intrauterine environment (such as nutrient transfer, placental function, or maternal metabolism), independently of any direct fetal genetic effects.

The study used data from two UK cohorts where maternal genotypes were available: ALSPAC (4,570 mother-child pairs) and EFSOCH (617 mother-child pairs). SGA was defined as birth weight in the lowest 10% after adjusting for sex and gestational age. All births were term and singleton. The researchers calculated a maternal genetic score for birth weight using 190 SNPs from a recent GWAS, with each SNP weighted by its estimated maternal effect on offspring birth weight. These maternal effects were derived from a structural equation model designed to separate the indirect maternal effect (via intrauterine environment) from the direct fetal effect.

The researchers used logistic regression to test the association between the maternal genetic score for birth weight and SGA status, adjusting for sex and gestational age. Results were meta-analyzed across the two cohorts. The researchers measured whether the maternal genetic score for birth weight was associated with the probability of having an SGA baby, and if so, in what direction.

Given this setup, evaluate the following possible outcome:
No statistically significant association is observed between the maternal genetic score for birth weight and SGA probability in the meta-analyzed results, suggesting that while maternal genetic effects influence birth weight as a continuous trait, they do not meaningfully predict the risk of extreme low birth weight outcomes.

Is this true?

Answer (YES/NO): NO